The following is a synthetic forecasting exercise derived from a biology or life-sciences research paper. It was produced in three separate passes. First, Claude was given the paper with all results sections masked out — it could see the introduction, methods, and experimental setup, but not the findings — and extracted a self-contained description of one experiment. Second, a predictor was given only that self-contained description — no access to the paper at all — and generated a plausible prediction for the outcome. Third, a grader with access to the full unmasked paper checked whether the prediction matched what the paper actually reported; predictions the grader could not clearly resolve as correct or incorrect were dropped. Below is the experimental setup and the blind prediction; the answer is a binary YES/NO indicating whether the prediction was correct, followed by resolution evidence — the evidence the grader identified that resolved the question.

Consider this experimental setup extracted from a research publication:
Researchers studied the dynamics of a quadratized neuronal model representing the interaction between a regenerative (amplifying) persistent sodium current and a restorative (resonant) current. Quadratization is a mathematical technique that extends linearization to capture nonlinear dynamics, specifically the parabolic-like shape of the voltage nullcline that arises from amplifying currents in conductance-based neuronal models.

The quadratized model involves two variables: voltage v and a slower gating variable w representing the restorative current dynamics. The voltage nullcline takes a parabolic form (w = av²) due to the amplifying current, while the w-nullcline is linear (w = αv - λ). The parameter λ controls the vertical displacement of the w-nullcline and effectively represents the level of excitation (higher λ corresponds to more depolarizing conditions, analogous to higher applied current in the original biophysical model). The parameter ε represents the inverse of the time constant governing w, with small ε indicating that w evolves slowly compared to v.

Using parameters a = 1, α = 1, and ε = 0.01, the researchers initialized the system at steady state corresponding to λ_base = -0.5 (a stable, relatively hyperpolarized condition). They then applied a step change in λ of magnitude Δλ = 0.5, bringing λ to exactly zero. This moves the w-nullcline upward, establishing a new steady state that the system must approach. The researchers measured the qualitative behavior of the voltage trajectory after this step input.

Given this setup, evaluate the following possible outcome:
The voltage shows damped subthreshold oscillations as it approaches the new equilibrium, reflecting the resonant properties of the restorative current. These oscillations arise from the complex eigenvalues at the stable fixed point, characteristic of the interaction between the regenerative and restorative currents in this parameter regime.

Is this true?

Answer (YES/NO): YES